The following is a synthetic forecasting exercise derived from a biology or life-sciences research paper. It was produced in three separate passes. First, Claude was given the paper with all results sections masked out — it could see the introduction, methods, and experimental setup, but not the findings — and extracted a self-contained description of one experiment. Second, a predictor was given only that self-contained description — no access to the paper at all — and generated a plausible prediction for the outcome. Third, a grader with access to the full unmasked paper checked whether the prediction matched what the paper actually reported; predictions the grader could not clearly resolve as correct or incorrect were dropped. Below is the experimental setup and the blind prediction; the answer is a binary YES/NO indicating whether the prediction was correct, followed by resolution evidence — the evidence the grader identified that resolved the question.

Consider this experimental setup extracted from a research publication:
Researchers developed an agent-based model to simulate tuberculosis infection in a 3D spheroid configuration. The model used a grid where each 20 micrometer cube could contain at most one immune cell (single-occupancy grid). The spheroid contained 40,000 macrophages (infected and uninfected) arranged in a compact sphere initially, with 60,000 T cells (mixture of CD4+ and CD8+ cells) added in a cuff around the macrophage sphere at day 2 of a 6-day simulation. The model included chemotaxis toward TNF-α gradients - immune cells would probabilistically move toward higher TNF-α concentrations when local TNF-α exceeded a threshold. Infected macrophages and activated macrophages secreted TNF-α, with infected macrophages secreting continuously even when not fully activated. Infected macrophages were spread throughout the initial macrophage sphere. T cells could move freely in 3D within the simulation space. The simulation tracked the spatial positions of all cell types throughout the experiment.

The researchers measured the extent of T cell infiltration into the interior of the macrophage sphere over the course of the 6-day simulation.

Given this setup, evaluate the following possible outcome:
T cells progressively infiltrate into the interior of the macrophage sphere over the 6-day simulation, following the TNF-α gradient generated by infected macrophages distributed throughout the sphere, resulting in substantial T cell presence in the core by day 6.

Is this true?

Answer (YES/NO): NO